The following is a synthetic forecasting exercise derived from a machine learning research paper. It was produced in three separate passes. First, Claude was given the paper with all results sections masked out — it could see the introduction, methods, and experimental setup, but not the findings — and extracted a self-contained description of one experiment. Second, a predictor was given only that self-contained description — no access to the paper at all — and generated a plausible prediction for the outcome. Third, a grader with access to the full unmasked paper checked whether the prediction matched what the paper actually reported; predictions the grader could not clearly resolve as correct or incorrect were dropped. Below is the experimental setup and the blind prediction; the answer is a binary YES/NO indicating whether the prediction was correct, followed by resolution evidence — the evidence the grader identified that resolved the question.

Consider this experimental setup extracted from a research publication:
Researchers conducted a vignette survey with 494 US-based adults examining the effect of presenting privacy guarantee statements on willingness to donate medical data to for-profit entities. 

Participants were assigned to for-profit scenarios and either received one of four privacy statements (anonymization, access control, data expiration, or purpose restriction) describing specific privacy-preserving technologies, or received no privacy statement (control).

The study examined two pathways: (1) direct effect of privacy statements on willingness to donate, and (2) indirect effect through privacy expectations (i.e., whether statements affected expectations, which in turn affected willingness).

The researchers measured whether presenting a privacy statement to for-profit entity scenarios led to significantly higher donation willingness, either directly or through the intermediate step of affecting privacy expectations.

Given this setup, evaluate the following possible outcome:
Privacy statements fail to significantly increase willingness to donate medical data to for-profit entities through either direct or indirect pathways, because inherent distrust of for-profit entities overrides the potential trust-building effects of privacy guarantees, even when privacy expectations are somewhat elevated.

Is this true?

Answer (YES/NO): NO